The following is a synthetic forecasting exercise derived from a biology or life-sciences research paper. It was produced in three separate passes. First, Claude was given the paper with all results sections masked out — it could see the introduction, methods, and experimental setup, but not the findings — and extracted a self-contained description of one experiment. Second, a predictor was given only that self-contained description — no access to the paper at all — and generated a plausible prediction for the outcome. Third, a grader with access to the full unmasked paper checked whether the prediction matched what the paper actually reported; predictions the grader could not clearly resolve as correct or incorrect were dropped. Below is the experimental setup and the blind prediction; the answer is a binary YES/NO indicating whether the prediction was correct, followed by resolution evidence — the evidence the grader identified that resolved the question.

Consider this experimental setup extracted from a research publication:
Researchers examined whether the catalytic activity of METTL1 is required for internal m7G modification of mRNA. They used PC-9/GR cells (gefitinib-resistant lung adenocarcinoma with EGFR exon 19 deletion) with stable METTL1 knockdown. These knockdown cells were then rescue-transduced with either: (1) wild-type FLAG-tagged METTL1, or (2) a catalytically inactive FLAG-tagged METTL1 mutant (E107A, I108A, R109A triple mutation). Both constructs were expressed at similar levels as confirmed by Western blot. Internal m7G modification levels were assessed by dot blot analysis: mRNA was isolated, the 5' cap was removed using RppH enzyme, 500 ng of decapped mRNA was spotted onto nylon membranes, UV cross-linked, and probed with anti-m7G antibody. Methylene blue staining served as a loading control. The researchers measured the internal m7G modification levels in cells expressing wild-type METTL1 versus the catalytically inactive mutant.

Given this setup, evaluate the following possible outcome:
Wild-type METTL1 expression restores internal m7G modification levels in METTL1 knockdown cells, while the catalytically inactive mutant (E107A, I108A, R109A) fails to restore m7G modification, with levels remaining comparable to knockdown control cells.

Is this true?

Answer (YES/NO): YES